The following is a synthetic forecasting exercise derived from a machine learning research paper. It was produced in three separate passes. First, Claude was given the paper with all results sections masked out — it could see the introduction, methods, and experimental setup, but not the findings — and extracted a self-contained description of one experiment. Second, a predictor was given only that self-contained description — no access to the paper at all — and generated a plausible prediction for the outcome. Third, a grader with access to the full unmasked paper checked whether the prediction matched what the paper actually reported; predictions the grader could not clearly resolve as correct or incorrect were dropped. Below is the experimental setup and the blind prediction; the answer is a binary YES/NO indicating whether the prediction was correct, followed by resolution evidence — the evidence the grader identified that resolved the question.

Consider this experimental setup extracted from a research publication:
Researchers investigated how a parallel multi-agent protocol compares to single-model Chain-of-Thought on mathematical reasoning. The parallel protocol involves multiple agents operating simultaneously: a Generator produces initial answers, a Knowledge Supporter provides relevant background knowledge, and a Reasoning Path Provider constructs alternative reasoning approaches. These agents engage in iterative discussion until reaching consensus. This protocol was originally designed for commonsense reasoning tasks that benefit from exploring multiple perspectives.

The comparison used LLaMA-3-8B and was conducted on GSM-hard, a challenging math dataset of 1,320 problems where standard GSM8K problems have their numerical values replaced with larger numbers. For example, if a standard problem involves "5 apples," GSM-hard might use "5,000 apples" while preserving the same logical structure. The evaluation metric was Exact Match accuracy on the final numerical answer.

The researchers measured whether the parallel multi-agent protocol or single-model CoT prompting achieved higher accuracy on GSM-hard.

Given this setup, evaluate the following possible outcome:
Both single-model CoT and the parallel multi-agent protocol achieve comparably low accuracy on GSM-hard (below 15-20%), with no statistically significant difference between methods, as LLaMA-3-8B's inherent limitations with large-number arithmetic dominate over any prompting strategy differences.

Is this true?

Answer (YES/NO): NO